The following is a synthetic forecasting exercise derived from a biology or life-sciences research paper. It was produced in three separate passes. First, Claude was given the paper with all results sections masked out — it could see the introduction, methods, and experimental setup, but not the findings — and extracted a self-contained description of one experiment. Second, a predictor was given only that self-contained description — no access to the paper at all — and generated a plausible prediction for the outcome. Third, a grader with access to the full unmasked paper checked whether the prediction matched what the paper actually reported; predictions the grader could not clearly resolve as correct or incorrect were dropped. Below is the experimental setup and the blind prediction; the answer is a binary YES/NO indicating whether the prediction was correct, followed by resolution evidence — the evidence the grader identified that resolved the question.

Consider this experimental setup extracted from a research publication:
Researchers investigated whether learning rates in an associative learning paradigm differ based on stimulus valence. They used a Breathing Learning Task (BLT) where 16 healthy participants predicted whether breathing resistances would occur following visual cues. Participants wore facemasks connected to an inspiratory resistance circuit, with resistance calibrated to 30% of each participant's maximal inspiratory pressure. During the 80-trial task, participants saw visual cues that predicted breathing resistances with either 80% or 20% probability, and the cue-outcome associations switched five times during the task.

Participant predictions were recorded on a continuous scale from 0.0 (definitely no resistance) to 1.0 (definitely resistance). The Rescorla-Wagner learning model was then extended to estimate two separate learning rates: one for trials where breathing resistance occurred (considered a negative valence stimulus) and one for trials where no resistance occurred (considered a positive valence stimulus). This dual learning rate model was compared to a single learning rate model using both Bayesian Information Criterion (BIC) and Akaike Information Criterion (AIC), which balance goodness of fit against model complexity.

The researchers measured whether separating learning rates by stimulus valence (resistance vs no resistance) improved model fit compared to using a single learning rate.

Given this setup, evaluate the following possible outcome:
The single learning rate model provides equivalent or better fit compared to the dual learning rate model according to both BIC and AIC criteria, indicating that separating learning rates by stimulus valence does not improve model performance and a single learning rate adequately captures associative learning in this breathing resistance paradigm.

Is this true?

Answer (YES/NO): YES